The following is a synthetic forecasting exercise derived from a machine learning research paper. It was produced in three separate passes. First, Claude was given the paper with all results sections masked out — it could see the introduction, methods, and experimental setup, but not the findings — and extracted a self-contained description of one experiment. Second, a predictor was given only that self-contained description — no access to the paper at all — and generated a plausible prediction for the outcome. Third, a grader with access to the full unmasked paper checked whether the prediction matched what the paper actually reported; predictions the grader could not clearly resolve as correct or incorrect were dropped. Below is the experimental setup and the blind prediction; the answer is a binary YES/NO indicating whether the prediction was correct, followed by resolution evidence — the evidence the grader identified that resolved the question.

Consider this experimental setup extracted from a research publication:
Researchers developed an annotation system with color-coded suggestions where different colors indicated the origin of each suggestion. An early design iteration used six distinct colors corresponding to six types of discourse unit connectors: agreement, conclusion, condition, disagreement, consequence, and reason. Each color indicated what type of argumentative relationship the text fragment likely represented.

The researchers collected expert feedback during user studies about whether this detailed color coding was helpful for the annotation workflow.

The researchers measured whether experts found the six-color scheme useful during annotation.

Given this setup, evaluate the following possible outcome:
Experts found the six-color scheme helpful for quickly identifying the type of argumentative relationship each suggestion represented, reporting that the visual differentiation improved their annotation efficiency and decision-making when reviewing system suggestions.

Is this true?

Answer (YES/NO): NO